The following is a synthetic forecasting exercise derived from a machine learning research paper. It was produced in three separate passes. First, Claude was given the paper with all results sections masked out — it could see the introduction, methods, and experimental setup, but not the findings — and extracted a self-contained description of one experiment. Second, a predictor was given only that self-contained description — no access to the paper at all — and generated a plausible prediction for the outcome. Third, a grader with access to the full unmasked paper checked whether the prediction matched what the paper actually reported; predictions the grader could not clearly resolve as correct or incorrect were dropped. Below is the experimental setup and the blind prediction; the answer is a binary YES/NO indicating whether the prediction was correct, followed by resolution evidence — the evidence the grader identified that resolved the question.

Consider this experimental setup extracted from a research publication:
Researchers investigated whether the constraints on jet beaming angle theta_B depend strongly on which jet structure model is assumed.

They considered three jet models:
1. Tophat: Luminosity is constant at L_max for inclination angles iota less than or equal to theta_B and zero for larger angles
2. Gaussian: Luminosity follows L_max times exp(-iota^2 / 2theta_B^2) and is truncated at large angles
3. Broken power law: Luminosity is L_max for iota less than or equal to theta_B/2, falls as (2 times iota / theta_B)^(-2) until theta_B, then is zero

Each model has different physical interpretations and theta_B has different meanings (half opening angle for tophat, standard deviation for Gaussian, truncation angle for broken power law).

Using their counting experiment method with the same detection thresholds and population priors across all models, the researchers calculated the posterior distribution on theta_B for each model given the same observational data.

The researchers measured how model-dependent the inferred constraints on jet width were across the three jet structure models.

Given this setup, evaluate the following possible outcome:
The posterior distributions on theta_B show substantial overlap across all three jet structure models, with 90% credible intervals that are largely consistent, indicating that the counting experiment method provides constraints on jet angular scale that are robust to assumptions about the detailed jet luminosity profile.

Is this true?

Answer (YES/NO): NO